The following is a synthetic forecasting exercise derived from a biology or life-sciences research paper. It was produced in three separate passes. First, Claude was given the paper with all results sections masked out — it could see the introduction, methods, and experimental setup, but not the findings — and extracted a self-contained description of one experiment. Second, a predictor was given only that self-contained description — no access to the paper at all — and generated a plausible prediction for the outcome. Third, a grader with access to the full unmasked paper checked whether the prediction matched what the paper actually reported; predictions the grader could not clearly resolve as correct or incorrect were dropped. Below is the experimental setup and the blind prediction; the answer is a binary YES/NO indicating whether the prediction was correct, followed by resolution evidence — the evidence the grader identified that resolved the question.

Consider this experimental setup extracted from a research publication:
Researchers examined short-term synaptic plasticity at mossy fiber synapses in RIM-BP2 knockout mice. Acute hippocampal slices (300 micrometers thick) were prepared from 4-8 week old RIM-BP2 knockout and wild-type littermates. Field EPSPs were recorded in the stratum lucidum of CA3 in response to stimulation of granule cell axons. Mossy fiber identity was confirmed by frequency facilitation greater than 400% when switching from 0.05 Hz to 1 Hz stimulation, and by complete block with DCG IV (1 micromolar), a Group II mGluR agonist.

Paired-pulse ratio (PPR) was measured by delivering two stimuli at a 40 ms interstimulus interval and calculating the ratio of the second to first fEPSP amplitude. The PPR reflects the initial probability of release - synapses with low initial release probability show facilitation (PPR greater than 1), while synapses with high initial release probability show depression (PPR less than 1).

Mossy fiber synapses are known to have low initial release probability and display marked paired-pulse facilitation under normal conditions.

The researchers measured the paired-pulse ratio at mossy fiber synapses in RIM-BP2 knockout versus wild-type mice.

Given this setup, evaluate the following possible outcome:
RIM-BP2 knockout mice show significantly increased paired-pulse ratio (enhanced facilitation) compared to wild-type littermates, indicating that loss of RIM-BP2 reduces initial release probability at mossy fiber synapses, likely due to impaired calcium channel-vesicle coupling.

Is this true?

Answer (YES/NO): NO